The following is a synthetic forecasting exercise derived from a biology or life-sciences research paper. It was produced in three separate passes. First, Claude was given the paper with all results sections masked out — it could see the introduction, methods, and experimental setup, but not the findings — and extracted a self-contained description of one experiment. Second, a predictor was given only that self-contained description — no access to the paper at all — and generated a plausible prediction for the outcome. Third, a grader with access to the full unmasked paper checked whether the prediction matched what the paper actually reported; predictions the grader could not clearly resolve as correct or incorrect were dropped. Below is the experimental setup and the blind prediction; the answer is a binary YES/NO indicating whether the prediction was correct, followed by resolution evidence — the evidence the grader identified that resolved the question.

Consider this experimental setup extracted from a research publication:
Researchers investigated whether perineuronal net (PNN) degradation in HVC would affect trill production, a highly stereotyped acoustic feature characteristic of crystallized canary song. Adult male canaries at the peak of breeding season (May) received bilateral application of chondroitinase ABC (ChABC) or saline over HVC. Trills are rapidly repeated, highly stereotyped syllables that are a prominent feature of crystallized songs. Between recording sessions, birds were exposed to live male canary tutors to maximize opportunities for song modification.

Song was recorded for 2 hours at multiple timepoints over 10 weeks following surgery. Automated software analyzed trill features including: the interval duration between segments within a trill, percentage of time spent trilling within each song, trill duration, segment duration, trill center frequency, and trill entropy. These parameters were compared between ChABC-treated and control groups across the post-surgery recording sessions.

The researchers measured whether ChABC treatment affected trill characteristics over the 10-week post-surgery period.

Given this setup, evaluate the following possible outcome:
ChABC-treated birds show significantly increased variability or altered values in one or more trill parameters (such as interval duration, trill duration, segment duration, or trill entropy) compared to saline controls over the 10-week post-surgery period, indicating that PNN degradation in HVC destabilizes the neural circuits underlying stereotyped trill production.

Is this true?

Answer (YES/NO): NO